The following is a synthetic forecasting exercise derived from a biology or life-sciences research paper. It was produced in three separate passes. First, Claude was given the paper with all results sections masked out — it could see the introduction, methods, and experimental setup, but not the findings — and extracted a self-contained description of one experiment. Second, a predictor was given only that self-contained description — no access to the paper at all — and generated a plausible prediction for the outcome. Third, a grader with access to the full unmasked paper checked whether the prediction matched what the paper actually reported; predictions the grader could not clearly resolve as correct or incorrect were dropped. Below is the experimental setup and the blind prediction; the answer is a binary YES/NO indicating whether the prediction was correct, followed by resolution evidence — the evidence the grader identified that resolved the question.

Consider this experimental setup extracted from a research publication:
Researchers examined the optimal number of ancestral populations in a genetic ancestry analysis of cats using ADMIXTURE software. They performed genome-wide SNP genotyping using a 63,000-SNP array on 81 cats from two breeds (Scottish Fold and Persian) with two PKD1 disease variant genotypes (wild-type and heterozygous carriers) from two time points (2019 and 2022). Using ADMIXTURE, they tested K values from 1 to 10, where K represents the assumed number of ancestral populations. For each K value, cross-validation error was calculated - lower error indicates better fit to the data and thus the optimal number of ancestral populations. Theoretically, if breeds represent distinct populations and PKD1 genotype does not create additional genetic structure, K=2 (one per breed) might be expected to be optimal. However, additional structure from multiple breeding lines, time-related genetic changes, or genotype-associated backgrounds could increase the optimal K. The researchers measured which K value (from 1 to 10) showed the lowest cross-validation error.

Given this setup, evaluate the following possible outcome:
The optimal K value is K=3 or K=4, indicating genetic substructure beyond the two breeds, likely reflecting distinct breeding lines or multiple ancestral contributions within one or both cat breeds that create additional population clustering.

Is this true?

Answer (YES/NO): NO